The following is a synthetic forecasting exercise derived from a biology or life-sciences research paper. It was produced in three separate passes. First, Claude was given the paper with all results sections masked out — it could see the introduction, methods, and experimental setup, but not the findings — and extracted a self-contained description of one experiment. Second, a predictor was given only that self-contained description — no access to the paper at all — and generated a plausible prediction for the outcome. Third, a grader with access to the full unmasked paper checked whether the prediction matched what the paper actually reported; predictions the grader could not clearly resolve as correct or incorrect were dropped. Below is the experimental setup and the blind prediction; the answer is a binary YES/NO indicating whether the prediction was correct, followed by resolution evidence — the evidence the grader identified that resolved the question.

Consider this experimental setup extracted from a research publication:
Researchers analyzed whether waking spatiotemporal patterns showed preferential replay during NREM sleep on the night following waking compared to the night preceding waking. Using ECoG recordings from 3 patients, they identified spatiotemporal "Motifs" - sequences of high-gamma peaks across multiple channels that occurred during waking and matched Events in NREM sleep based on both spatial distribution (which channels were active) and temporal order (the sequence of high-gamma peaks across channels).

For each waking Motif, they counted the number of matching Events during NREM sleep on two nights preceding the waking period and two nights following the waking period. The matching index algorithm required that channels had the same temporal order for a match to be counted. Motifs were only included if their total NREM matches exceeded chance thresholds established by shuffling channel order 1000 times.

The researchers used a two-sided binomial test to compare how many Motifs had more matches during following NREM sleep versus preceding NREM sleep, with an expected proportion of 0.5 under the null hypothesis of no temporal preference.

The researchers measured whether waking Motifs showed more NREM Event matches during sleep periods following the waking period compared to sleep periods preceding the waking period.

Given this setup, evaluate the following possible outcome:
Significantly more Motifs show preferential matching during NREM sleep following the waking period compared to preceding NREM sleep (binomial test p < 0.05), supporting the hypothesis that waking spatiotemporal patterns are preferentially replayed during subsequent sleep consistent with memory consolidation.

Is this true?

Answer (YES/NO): YES